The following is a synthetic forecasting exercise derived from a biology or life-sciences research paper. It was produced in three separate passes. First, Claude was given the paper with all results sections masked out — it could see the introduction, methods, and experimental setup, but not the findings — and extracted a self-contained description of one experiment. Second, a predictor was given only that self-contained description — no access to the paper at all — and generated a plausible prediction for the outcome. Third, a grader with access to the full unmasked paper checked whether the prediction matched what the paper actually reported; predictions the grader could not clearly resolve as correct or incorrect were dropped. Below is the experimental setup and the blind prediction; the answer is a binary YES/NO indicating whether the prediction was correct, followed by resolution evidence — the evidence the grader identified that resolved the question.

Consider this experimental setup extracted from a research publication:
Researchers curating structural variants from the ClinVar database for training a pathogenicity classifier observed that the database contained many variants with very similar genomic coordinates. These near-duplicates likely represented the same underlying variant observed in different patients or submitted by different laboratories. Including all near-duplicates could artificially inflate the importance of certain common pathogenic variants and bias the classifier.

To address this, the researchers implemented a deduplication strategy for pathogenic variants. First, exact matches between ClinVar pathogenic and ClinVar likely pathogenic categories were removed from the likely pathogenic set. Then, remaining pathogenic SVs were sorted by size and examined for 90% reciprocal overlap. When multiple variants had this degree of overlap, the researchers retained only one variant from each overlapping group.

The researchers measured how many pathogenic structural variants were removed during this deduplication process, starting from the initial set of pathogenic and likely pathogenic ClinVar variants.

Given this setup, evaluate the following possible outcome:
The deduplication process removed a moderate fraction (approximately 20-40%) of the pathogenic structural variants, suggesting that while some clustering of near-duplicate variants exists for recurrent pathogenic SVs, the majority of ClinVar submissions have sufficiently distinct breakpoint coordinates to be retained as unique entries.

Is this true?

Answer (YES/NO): YES